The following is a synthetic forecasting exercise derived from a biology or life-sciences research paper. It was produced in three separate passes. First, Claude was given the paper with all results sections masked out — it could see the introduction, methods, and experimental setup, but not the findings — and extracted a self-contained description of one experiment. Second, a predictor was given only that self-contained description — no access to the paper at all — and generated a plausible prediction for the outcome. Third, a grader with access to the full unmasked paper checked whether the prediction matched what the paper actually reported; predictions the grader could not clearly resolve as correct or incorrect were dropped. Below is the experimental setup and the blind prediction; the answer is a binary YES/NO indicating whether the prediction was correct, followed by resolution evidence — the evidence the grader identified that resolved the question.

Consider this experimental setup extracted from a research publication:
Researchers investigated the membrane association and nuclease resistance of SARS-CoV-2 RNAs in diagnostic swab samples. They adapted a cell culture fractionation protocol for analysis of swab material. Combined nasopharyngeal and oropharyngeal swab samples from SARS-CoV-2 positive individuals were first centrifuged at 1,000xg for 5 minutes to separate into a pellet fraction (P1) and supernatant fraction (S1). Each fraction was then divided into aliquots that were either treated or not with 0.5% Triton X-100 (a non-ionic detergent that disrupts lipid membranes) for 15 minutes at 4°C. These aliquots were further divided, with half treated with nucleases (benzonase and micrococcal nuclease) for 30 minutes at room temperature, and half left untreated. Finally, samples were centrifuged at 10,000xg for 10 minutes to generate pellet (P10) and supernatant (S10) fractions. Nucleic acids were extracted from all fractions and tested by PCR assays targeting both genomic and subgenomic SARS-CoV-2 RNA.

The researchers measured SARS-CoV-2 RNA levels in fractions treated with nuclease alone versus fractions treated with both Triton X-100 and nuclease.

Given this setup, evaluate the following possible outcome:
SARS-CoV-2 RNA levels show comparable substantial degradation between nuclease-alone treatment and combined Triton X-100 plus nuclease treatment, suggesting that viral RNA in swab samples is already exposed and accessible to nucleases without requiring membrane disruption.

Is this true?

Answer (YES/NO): NO